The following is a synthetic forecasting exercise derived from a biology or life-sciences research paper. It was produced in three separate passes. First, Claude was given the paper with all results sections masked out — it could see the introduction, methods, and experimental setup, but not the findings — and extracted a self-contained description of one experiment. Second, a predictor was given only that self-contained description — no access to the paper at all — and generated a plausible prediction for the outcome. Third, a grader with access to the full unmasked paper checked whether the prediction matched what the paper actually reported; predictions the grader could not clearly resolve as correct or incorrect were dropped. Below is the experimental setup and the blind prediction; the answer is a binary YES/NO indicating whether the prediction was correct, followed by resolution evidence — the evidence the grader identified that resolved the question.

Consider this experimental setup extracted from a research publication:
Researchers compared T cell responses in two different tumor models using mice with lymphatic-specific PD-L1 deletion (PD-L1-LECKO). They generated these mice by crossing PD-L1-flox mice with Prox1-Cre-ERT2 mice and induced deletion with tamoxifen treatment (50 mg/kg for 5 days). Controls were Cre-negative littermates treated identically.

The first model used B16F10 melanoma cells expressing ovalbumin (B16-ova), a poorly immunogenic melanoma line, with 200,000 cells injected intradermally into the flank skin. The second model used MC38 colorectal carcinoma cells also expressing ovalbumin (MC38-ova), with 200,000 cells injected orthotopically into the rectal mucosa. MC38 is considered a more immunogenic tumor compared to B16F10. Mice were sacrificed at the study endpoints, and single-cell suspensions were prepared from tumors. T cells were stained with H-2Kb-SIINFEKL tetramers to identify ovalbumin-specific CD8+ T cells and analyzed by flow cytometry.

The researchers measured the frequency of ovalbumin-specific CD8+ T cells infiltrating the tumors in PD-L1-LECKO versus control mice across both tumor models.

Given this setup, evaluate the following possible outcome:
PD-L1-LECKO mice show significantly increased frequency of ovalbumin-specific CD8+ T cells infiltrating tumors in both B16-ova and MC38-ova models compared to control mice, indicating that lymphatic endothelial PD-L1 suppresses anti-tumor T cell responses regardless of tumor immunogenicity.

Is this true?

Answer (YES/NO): NO